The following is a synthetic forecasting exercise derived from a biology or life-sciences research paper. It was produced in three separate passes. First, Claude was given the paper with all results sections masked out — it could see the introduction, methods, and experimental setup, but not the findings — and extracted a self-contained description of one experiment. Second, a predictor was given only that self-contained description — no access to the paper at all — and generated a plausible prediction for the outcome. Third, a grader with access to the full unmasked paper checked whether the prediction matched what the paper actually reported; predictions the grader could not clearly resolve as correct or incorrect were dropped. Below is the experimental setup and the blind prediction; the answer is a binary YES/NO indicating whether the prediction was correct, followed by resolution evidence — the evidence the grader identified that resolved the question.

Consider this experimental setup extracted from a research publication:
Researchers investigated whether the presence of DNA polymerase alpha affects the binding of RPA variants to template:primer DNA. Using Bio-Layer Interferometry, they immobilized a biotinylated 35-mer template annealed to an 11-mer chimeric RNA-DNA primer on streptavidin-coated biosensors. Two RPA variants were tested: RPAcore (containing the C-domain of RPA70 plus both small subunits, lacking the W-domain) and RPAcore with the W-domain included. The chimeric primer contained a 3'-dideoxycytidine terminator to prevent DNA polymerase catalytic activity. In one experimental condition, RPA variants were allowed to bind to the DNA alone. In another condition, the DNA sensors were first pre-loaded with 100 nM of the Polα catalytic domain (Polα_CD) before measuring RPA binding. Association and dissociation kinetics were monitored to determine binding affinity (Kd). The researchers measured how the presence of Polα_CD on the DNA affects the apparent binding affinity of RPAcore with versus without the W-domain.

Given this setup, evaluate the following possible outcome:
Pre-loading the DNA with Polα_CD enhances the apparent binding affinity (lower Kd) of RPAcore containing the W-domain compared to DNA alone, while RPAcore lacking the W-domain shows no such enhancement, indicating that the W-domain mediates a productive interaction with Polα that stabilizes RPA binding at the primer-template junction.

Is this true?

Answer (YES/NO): YES